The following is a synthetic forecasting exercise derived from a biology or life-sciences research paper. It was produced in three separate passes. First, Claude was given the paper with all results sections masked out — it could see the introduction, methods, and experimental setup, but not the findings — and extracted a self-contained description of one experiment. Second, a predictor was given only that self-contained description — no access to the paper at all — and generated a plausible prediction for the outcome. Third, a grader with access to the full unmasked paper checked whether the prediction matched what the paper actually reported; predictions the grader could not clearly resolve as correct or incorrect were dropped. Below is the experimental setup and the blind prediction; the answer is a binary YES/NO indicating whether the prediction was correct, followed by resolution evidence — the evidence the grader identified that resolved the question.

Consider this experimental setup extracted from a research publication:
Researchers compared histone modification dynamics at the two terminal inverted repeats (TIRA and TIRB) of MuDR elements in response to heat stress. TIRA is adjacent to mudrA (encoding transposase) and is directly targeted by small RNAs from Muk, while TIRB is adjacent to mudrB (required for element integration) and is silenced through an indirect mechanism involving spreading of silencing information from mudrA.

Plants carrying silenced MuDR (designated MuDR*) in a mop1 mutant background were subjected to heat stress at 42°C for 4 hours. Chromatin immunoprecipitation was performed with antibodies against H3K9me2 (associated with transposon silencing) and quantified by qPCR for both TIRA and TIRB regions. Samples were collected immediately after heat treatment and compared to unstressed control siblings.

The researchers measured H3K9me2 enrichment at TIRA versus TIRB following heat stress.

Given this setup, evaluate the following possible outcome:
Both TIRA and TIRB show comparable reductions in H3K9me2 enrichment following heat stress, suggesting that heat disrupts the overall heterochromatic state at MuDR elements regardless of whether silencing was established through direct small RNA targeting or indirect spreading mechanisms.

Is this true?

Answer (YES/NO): NO